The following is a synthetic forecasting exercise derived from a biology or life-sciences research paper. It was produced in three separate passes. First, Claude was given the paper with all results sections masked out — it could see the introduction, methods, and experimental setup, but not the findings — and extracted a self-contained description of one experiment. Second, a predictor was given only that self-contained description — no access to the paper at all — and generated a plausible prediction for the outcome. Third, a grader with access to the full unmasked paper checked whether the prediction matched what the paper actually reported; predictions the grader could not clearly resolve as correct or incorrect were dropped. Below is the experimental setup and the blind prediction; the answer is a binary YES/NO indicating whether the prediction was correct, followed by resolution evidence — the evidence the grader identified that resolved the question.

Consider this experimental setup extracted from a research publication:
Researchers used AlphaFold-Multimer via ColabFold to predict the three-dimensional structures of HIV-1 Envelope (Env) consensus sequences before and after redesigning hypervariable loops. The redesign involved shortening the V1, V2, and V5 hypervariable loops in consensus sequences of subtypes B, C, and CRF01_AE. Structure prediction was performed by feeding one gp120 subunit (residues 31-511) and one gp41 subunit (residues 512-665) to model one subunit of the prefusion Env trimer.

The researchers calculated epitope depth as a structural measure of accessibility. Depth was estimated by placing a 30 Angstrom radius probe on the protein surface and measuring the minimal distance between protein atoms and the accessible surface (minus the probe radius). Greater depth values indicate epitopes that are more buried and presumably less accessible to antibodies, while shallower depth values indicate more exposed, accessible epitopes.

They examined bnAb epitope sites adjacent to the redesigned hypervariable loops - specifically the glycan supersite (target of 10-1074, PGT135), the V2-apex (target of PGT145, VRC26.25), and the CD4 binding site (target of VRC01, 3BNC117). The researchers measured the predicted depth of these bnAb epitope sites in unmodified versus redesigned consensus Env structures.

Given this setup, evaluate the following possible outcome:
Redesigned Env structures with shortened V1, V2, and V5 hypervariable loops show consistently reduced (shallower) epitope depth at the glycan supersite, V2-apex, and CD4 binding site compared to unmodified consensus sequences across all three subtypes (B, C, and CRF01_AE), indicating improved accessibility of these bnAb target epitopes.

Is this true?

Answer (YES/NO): NO